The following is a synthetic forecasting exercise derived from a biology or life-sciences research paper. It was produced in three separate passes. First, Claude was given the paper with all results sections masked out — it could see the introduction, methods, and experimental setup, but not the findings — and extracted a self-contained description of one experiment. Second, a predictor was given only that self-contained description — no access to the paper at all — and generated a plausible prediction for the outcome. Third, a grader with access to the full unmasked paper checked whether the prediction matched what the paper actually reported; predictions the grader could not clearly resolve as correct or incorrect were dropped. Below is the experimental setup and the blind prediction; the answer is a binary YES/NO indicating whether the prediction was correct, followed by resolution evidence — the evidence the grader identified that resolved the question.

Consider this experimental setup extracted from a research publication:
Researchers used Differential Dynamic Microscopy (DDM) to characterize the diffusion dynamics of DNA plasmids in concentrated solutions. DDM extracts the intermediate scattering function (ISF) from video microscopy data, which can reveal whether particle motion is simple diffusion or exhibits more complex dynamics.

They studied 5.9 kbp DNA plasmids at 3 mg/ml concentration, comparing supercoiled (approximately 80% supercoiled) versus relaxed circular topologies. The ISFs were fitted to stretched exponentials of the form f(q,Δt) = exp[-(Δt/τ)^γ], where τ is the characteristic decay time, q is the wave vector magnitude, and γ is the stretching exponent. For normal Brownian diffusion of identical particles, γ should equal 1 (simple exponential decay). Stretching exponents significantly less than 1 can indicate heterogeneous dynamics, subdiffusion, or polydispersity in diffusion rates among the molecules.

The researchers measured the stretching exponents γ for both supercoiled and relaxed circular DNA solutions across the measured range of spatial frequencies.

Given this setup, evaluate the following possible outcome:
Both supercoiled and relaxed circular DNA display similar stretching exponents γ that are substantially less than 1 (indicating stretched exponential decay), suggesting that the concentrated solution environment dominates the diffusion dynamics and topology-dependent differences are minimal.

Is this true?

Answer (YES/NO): NO